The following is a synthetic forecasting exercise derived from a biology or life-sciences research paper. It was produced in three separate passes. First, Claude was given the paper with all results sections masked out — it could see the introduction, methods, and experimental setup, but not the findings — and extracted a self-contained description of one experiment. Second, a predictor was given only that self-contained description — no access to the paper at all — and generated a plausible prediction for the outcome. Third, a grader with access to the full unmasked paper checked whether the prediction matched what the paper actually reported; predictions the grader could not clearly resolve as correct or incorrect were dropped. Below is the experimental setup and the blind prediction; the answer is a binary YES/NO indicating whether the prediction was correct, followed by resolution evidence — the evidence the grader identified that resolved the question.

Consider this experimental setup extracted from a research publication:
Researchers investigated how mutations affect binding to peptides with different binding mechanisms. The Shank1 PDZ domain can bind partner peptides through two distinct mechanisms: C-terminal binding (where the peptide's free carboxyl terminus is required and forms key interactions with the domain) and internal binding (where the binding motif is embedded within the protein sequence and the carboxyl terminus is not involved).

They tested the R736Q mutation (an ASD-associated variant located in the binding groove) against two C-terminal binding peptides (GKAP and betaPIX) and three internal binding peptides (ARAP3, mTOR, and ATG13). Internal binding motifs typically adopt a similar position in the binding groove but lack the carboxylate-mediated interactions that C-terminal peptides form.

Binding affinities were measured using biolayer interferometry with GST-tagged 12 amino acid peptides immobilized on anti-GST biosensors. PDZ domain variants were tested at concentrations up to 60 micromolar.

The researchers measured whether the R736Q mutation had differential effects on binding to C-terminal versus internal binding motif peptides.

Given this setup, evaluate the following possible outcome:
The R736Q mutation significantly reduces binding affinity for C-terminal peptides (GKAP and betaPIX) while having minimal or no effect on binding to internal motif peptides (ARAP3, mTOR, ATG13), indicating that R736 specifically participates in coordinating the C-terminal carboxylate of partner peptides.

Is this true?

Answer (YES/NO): NO